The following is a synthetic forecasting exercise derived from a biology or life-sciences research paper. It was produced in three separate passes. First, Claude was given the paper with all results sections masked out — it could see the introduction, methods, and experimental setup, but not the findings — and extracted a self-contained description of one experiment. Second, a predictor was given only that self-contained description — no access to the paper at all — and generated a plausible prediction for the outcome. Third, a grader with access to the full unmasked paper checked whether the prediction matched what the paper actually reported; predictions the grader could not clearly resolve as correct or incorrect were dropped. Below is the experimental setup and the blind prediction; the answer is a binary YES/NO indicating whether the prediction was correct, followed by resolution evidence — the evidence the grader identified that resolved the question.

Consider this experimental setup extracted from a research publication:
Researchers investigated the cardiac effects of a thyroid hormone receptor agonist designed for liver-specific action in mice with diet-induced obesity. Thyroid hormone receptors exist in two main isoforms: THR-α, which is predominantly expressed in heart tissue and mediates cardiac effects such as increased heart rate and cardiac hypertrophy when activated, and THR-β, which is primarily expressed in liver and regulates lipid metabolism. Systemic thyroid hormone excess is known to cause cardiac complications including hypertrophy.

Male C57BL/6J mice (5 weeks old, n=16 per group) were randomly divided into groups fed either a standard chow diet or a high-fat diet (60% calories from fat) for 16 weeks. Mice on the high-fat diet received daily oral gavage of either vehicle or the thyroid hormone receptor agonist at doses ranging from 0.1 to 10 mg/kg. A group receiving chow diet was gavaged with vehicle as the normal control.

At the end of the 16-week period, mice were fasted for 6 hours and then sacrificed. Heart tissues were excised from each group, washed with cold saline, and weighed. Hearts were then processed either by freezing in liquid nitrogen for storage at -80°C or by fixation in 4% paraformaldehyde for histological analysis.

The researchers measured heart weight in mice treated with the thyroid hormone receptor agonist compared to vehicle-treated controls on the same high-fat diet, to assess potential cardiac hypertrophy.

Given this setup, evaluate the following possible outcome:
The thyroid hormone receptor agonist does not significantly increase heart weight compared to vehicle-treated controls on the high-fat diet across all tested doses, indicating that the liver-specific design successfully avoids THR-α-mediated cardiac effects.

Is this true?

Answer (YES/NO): YES